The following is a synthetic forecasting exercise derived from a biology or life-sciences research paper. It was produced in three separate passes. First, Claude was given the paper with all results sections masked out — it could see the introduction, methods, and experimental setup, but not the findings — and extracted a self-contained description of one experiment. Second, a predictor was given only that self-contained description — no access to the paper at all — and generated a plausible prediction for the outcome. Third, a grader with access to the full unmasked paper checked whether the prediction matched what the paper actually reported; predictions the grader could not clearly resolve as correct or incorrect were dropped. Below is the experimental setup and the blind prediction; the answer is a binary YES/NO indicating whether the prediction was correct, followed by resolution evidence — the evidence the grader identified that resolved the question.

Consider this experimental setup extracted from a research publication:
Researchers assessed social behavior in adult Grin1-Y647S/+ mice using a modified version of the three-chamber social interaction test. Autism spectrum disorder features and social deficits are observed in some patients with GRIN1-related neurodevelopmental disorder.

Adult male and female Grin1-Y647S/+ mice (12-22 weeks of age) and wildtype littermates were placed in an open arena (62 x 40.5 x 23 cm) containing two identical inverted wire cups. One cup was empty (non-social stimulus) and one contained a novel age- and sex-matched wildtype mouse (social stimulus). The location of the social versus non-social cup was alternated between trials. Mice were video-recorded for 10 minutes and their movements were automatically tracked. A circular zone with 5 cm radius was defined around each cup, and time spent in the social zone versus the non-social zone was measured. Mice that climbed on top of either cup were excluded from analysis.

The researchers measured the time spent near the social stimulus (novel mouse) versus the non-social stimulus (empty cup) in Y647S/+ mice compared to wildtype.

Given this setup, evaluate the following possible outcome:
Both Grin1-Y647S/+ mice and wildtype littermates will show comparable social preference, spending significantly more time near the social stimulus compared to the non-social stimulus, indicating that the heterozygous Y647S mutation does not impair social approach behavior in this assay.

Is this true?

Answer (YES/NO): NO